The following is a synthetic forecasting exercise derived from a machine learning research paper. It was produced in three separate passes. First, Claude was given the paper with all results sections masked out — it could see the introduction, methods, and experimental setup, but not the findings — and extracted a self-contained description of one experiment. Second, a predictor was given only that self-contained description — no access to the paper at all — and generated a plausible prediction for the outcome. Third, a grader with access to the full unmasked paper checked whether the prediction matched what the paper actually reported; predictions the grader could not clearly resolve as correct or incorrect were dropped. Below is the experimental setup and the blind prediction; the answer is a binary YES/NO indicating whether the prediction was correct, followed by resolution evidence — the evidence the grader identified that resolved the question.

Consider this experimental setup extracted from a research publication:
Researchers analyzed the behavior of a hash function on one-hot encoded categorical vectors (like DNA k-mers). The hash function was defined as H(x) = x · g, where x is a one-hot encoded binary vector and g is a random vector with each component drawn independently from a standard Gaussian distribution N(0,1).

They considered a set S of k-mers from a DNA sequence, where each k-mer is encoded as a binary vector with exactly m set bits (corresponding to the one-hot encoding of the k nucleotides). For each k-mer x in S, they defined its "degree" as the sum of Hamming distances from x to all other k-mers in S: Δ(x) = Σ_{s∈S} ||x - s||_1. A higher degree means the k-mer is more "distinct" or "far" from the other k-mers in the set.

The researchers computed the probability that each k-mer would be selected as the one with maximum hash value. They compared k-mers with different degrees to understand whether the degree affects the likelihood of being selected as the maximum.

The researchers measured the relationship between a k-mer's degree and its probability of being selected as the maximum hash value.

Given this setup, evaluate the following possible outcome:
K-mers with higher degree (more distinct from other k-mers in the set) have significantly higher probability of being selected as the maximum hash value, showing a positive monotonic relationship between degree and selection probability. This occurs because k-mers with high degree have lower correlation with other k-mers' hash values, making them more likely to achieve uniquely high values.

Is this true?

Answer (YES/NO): NO